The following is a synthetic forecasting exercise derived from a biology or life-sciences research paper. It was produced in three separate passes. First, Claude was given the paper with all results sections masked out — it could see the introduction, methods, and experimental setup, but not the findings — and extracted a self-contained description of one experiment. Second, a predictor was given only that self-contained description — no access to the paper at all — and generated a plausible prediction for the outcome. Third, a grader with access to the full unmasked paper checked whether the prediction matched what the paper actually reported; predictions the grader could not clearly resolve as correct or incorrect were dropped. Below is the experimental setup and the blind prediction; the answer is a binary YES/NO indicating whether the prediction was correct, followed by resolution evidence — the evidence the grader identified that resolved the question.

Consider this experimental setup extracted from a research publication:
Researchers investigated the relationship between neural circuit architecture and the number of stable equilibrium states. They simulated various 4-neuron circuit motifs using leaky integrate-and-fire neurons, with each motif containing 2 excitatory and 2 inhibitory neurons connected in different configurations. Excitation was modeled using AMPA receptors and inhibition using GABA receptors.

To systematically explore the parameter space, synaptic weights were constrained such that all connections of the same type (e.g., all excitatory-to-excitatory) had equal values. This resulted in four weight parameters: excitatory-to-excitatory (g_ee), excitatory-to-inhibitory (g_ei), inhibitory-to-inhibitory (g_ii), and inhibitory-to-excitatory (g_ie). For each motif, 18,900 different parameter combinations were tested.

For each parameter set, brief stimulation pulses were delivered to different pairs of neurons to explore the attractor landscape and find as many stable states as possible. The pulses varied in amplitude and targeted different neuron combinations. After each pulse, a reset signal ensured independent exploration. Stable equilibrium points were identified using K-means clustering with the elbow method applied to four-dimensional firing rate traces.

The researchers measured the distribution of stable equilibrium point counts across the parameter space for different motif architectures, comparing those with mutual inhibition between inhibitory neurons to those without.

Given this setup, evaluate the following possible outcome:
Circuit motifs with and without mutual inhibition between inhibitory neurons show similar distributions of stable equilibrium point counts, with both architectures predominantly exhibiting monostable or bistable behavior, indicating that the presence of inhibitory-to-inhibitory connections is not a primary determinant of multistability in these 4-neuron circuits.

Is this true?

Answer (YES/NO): NO